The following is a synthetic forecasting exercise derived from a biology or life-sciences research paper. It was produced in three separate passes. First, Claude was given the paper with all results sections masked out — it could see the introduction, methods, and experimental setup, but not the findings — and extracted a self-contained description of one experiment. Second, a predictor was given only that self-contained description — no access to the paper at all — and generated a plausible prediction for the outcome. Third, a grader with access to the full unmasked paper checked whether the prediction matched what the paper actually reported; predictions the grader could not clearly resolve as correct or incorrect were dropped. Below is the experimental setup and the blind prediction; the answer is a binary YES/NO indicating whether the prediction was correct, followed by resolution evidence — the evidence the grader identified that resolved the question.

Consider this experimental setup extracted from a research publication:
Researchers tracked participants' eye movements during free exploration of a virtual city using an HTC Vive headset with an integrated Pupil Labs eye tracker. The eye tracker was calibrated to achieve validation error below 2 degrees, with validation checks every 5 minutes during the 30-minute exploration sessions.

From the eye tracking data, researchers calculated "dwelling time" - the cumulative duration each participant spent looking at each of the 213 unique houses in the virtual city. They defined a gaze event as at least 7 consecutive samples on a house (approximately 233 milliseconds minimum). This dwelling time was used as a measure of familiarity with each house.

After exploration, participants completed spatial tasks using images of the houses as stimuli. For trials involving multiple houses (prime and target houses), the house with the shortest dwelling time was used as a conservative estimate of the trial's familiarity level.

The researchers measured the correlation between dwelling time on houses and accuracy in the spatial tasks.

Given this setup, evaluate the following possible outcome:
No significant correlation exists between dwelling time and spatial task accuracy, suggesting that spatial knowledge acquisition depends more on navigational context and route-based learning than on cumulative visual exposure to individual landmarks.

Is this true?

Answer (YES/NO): NO